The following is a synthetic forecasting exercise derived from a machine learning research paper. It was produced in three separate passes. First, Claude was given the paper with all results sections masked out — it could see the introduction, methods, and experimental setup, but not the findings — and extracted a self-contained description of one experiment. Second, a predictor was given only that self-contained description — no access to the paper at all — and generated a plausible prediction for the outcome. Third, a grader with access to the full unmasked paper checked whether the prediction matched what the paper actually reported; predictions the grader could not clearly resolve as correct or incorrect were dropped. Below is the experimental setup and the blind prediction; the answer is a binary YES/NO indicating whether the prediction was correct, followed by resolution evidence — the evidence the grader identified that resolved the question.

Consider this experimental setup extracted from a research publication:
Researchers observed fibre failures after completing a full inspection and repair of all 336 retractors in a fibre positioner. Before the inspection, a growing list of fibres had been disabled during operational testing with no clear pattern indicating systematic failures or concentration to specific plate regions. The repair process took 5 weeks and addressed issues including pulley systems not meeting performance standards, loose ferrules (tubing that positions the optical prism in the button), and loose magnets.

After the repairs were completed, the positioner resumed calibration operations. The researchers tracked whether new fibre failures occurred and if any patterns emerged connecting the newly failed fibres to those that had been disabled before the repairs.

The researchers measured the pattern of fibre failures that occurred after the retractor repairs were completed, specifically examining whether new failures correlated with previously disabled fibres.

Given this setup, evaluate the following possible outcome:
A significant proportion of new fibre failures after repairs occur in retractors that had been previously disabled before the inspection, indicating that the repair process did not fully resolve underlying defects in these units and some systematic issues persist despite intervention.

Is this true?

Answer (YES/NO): NO